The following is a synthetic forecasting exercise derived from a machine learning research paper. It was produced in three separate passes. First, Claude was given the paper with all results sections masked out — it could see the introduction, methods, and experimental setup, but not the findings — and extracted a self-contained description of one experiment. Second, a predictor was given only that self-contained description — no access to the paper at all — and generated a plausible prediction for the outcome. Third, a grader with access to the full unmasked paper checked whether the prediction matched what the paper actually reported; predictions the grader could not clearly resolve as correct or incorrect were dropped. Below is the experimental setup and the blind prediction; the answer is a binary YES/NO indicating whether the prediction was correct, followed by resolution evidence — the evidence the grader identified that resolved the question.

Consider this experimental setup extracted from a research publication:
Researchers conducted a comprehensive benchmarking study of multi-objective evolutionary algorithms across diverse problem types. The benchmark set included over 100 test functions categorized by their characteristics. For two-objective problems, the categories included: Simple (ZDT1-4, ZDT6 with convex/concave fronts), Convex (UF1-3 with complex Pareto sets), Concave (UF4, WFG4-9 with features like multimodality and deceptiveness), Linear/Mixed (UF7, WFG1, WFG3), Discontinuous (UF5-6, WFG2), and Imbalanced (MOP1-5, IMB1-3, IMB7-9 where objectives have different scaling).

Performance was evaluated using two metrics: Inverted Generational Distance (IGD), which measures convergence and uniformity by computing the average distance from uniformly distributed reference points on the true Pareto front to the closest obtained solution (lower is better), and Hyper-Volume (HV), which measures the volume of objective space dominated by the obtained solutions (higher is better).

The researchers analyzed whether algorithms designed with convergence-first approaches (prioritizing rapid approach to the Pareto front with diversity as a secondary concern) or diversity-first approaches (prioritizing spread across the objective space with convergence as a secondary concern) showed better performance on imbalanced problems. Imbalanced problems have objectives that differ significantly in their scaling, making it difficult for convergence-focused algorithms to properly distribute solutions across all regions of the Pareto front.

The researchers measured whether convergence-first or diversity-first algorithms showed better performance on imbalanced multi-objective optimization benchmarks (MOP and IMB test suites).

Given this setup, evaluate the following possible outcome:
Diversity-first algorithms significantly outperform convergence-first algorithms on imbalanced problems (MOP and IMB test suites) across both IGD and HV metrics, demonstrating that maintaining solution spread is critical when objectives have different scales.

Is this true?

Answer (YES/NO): NO